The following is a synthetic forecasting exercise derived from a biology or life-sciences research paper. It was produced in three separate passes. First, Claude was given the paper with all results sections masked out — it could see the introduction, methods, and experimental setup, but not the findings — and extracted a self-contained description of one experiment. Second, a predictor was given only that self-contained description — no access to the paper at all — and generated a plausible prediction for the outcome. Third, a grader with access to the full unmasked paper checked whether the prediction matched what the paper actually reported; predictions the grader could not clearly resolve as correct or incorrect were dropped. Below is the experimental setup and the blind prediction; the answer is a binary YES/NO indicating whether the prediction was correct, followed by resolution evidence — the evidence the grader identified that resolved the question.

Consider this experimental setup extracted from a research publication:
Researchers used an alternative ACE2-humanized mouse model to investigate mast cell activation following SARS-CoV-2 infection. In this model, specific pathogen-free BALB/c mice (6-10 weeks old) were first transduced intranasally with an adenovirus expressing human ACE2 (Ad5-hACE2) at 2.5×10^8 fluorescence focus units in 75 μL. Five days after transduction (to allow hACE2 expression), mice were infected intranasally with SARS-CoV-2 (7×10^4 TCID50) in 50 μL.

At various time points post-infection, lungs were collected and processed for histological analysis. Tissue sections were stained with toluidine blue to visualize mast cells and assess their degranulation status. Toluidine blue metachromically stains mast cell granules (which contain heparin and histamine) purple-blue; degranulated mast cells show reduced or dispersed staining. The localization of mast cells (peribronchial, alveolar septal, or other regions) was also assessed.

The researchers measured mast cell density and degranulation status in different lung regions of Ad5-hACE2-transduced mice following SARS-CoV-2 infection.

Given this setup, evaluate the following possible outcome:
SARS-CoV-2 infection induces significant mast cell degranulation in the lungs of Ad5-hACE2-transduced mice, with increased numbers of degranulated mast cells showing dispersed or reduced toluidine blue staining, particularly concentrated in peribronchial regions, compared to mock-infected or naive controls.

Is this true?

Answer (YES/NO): YES